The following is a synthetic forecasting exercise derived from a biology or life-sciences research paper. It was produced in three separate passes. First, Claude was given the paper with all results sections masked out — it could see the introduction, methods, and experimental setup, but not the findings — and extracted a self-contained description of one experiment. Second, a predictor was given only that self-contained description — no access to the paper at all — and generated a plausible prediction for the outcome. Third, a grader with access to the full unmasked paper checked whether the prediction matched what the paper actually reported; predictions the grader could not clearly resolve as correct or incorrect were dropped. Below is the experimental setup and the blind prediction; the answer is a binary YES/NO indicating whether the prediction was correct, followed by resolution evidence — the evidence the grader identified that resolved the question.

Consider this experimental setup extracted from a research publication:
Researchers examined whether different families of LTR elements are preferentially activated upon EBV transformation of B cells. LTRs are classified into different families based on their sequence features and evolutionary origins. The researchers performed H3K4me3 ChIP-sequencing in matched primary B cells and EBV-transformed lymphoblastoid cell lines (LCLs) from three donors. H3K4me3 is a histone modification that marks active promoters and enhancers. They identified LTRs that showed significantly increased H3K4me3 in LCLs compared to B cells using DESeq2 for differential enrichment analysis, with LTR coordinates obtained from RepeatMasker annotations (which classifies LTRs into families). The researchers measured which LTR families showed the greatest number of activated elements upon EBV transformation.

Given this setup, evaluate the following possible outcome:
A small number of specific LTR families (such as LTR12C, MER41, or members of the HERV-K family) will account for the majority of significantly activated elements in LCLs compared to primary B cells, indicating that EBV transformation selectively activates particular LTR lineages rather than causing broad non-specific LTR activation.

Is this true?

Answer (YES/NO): NO